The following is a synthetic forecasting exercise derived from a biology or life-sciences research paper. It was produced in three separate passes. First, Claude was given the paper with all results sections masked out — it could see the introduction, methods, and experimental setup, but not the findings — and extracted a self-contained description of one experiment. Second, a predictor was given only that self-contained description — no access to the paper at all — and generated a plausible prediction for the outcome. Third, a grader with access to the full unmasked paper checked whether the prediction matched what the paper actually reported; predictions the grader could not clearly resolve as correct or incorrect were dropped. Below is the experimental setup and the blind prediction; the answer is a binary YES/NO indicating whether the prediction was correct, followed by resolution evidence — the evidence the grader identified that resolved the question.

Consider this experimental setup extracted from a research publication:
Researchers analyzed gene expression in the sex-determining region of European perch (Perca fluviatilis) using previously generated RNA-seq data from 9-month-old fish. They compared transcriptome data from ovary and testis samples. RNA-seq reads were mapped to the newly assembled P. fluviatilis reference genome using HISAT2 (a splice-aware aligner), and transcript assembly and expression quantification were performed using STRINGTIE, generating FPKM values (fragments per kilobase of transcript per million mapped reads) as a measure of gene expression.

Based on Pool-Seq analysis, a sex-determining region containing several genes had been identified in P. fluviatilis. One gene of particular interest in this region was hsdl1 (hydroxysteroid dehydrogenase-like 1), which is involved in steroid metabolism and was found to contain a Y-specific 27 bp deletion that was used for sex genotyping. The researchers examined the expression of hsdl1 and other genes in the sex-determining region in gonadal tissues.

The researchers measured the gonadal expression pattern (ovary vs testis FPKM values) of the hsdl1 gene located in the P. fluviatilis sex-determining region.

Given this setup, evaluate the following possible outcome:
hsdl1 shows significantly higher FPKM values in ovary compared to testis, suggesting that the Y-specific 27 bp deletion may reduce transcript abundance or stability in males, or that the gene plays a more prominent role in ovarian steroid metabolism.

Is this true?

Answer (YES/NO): NO